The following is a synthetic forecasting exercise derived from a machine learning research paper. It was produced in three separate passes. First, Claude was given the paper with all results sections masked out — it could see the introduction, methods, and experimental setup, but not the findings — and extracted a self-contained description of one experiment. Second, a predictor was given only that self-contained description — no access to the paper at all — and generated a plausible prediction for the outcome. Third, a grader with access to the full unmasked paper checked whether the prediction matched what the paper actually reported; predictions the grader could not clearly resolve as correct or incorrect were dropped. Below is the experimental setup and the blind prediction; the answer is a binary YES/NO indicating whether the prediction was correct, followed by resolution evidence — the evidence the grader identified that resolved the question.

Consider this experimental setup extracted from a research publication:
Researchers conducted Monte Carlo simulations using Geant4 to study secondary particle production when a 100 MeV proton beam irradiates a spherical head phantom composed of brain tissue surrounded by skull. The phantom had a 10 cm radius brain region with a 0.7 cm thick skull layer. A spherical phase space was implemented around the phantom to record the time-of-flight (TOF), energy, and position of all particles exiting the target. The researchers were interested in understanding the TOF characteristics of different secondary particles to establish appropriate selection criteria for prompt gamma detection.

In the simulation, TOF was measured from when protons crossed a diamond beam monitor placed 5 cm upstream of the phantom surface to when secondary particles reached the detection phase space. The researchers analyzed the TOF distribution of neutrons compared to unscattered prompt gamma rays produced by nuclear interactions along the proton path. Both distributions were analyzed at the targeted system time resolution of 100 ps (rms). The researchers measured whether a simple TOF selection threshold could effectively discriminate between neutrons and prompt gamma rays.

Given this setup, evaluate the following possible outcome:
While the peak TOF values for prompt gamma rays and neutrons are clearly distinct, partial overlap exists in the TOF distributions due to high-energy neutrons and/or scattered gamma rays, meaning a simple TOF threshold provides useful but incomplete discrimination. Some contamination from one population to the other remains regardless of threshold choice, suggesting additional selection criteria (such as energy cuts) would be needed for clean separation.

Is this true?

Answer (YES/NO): NO